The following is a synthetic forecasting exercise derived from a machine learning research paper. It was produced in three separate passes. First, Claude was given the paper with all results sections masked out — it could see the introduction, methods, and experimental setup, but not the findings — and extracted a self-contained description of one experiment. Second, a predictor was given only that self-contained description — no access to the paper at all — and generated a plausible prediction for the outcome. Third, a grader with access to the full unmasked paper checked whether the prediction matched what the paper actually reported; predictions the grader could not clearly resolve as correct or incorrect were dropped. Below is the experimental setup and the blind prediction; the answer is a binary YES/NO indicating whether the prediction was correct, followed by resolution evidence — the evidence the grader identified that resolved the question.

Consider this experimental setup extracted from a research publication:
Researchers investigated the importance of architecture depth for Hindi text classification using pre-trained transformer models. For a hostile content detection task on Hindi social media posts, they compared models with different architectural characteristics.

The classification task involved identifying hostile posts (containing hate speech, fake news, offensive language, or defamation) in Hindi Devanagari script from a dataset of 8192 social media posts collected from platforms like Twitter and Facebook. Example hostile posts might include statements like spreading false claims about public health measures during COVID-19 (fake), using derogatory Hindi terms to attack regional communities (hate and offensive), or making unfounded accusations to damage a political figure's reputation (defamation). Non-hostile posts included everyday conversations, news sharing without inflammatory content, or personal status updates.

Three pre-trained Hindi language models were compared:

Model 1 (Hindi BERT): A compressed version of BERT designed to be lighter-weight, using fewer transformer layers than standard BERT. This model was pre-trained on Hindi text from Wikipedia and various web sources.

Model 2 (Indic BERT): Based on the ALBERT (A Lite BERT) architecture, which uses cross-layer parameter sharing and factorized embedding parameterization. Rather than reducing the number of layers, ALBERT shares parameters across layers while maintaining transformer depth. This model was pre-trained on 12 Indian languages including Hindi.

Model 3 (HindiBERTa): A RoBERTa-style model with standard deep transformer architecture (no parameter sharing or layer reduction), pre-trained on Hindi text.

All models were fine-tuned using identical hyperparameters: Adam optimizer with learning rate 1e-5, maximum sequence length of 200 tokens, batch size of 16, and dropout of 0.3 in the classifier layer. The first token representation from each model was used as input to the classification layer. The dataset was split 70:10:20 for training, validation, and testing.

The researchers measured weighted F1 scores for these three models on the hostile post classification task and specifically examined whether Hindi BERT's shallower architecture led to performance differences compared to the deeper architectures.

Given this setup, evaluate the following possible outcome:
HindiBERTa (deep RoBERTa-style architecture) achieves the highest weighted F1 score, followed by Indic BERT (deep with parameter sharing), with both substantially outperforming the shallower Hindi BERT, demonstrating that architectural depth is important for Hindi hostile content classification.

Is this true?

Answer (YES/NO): NO